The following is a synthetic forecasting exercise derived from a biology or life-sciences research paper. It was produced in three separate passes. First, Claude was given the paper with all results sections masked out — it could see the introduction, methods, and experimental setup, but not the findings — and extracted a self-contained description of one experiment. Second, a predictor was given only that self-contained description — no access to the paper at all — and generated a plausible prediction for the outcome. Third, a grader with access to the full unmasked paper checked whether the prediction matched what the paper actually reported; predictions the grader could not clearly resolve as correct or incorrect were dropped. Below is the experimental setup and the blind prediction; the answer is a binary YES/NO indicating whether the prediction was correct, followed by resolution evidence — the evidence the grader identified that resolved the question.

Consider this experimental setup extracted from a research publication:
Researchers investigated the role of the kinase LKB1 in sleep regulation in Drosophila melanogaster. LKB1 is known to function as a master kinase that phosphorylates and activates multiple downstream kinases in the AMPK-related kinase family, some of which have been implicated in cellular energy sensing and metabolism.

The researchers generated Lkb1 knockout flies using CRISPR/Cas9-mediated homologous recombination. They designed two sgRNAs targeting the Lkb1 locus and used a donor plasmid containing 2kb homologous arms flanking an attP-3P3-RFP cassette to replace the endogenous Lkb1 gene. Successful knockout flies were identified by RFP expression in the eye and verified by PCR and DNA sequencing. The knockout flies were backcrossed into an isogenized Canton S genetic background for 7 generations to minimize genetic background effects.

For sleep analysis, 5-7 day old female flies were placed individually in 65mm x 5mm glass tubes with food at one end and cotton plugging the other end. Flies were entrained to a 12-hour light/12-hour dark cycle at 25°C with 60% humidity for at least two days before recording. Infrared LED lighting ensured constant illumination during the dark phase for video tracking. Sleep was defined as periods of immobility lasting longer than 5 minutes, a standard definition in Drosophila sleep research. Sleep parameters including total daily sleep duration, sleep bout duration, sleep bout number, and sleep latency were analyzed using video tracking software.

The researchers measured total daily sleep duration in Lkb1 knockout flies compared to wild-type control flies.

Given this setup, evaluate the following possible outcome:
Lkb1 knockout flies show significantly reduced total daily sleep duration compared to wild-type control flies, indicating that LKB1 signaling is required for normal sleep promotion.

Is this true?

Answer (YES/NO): YES